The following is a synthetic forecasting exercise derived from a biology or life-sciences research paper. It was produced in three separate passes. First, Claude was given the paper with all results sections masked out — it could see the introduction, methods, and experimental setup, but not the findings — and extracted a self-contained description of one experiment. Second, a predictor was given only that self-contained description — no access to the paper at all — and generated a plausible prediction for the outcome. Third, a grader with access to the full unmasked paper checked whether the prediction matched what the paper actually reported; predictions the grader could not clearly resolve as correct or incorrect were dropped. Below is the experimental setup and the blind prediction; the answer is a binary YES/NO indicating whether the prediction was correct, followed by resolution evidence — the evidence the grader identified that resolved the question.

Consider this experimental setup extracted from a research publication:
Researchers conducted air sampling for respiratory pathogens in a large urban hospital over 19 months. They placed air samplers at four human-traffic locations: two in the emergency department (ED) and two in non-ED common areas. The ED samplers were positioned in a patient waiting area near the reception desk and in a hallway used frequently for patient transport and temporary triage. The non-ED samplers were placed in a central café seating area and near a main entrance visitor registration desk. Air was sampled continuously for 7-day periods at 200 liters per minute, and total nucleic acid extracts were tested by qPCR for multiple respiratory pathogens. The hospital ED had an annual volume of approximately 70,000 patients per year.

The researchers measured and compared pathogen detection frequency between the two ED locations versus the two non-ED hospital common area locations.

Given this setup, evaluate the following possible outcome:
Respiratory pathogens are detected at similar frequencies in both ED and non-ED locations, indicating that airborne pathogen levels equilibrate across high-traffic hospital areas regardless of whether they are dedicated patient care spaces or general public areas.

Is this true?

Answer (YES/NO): NO